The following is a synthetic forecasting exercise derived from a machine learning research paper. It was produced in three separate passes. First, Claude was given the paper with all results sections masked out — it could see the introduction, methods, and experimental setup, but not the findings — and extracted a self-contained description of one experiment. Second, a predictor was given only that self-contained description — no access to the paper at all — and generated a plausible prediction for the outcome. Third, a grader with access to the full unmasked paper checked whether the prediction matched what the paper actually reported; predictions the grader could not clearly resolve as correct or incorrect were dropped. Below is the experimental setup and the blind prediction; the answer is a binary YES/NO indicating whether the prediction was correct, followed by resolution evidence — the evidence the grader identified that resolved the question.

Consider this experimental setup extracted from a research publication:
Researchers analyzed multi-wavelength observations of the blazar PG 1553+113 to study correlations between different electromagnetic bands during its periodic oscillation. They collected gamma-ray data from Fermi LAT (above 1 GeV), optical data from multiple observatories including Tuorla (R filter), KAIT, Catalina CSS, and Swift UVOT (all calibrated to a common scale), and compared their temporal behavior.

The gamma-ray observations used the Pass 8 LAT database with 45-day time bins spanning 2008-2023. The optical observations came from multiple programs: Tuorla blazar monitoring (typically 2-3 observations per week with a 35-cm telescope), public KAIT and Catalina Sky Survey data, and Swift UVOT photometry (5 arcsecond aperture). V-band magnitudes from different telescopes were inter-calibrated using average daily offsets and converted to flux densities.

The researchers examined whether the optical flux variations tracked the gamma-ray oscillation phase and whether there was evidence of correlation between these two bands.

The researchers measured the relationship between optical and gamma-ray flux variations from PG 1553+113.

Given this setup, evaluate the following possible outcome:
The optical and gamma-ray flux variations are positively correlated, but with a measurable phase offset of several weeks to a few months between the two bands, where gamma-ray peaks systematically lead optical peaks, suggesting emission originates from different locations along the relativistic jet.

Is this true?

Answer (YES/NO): NO